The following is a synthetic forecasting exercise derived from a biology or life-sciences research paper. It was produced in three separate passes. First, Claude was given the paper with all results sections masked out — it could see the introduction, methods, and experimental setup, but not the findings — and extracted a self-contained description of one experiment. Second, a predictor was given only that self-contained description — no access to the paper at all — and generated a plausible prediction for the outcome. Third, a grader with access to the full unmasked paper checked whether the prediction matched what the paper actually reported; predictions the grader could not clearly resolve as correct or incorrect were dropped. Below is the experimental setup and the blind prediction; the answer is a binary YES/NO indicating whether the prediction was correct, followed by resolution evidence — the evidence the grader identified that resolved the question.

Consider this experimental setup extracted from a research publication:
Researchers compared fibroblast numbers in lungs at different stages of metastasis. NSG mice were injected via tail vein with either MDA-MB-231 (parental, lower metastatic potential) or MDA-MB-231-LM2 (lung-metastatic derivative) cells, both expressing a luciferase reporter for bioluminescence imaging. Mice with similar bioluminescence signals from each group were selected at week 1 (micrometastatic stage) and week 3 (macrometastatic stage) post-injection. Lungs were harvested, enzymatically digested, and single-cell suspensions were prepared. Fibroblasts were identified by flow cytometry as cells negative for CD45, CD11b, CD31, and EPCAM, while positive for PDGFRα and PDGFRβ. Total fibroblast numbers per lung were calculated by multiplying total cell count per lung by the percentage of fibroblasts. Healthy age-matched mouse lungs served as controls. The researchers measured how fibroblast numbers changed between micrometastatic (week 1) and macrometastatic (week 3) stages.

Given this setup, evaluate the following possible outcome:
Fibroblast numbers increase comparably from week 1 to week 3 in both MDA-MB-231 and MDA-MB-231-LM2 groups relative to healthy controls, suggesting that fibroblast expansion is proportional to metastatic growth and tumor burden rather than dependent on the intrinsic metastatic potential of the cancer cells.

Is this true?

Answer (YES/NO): YES